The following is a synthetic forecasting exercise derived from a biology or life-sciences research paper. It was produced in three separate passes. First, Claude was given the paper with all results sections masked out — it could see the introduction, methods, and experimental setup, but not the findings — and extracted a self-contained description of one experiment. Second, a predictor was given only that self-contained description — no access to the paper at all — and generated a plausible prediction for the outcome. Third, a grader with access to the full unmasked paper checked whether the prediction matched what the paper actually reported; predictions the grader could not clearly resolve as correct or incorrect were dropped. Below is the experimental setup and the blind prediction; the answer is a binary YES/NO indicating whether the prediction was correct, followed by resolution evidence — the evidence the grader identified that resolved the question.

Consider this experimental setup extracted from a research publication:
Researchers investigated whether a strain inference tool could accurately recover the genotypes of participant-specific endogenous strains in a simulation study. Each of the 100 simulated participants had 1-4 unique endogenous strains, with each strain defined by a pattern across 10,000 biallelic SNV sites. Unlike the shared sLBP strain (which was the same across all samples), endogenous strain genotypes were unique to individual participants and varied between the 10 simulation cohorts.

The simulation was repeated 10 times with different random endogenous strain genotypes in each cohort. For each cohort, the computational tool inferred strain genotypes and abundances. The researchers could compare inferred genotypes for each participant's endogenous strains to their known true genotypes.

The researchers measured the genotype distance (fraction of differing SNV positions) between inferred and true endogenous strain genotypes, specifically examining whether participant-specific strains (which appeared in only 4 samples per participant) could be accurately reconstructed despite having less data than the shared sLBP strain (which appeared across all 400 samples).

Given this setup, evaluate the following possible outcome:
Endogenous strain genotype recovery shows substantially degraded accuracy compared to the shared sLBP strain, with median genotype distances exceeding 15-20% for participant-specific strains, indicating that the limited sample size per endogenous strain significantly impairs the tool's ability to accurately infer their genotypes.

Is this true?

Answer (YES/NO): NO